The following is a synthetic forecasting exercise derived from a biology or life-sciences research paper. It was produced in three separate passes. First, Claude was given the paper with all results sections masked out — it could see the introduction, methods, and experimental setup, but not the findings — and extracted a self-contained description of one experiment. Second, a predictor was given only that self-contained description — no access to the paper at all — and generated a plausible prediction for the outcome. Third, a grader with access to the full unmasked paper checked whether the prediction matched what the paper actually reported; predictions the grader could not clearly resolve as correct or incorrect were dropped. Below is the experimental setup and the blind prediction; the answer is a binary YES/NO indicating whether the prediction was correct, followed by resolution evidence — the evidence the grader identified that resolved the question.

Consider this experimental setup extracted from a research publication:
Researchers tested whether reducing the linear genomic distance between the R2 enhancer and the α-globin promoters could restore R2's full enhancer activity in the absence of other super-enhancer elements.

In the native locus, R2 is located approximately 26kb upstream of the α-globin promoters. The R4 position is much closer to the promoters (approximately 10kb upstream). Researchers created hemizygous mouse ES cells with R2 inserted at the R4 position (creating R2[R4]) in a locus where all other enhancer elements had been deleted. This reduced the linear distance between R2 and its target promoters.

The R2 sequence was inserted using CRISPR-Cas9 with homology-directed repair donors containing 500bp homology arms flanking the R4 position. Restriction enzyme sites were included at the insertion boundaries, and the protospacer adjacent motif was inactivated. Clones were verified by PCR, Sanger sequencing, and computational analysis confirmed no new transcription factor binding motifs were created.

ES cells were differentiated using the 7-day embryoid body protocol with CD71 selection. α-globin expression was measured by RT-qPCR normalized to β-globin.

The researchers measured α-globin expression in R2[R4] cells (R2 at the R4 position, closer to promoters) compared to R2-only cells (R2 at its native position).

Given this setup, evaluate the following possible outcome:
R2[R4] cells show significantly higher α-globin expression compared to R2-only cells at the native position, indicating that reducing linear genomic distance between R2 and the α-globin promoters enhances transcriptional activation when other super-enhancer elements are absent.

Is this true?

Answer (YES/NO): NO